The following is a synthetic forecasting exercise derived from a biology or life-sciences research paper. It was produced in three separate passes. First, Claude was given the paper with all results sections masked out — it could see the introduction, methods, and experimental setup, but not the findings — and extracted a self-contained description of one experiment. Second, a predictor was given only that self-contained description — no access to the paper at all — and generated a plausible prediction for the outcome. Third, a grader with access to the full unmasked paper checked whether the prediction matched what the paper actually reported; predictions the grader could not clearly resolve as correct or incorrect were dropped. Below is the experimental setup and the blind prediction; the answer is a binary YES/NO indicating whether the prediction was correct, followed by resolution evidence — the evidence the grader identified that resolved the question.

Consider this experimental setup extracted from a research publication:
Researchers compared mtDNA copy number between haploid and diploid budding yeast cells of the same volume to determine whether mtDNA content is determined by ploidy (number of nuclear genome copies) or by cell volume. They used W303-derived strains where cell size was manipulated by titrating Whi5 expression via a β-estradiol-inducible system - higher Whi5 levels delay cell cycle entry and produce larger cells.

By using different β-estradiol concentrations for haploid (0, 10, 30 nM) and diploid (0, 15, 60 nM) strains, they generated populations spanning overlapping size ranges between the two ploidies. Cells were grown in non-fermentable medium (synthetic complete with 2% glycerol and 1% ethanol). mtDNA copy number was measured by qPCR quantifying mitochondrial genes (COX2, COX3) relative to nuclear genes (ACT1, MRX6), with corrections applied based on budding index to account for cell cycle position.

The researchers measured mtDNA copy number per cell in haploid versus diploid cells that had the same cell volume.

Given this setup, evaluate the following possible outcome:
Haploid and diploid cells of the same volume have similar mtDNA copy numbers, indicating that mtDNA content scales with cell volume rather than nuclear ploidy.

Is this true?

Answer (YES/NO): YES